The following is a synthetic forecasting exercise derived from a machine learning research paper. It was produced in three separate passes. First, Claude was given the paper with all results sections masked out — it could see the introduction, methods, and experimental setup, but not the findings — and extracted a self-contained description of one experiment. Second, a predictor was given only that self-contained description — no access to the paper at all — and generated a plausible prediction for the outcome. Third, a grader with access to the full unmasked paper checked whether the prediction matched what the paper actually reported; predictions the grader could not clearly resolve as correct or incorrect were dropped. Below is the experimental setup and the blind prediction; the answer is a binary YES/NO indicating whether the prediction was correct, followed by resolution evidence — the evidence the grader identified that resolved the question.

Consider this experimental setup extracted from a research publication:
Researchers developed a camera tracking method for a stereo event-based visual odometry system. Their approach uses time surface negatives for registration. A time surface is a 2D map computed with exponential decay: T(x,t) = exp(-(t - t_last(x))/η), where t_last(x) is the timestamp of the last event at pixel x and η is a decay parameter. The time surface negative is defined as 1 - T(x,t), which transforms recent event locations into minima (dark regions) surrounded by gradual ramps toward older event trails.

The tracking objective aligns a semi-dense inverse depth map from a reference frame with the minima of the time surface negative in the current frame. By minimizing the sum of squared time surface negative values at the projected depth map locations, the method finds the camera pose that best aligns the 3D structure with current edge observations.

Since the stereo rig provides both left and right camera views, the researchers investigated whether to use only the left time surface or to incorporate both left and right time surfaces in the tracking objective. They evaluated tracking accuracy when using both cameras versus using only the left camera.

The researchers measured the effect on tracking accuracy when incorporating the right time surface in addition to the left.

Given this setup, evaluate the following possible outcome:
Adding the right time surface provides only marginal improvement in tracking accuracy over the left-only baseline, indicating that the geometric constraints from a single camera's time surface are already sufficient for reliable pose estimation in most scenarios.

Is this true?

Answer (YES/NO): YES